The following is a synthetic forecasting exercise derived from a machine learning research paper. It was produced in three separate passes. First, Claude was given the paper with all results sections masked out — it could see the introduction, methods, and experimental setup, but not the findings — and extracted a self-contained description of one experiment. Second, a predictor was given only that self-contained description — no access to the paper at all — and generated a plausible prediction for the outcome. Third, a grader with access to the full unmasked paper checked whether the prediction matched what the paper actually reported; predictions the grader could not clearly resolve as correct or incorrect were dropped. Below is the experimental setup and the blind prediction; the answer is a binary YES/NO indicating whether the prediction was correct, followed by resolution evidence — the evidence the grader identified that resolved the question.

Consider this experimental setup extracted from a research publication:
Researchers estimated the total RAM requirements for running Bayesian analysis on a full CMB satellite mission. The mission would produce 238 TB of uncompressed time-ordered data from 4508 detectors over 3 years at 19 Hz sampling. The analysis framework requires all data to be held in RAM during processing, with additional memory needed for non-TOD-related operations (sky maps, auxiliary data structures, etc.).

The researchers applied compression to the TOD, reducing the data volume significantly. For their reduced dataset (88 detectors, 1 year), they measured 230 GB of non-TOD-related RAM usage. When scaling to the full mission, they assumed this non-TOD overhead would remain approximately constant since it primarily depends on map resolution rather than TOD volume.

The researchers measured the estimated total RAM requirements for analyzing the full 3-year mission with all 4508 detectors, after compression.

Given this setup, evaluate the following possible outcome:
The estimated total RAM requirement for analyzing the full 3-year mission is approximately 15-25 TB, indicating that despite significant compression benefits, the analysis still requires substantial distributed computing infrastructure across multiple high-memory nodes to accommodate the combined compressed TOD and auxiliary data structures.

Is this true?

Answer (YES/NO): NO